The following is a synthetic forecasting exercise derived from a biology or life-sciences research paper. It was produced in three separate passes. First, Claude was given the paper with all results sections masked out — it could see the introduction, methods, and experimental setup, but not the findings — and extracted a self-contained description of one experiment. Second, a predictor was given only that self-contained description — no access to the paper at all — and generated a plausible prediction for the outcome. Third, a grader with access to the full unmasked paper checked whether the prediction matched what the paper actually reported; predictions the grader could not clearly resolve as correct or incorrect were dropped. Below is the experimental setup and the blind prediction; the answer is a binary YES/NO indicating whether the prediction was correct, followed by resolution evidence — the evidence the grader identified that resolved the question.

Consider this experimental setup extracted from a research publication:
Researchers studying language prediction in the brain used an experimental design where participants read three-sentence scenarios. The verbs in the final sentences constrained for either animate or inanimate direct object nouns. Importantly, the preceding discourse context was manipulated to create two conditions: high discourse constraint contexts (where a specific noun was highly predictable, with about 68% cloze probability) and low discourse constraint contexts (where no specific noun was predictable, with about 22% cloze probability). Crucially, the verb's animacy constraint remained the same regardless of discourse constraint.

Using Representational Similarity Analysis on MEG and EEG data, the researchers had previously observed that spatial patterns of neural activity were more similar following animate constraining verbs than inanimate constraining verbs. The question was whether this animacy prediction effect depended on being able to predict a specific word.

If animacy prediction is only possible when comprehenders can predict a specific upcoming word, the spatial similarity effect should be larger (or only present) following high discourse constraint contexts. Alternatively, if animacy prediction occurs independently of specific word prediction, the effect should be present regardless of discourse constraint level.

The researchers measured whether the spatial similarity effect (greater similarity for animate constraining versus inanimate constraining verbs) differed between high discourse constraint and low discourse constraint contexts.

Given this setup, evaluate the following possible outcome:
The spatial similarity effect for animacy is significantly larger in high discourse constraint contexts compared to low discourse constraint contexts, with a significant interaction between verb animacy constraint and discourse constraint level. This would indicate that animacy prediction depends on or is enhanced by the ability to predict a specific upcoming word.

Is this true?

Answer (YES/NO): NO